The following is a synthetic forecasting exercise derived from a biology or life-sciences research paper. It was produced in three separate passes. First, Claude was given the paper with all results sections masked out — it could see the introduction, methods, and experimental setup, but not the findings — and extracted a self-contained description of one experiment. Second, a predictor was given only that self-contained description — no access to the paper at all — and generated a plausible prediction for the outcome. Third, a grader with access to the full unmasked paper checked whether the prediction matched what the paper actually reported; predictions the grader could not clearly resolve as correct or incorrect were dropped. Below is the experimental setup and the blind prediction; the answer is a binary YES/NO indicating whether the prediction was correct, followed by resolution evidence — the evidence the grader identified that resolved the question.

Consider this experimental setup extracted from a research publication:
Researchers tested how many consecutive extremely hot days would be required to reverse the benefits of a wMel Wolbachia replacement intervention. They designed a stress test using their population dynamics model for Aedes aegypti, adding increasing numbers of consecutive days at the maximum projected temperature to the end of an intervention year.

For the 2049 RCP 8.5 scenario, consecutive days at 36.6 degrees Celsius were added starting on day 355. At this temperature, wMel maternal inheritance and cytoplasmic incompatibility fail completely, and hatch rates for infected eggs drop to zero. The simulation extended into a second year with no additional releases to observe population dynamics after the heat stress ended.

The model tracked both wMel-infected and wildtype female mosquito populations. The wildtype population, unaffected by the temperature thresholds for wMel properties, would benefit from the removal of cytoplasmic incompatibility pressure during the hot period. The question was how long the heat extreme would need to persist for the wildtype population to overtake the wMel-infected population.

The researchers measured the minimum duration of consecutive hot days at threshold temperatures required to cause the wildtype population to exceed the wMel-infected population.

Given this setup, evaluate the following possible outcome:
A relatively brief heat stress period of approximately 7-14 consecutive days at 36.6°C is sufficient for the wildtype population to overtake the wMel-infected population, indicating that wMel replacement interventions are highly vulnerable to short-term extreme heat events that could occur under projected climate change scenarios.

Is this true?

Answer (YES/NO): NO